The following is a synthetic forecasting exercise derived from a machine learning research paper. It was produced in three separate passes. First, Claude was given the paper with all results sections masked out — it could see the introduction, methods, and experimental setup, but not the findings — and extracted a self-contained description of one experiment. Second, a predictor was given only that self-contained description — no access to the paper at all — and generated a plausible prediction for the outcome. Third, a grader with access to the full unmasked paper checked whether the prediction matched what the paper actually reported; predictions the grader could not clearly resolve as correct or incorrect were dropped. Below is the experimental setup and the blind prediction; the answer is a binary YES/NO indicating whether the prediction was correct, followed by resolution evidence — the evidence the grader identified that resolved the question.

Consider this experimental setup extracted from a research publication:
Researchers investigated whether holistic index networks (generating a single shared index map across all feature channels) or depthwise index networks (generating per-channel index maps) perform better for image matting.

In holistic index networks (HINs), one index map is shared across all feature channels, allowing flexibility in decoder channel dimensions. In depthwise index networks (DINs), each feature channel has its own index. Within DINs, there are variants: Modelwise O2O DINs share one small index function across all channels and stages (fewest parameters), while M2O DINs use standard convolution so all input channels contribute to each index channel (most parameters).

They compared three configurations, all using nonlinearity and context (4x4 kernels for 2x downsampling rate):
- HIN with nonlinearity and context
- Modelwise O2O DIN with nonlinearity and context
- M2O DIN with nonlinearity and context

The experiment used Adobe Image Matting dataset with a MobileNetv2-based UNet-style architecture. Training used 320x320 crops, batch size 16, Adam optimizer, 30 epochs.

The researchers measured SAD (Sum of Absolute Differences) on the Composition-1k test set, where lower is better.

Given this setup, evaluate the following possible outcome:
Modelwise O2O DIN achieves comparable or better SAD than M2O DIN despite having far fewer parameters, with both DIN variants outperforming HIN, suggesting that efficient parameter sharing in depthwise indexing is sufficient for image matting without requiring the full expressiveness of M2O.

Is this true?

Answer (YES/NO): NO